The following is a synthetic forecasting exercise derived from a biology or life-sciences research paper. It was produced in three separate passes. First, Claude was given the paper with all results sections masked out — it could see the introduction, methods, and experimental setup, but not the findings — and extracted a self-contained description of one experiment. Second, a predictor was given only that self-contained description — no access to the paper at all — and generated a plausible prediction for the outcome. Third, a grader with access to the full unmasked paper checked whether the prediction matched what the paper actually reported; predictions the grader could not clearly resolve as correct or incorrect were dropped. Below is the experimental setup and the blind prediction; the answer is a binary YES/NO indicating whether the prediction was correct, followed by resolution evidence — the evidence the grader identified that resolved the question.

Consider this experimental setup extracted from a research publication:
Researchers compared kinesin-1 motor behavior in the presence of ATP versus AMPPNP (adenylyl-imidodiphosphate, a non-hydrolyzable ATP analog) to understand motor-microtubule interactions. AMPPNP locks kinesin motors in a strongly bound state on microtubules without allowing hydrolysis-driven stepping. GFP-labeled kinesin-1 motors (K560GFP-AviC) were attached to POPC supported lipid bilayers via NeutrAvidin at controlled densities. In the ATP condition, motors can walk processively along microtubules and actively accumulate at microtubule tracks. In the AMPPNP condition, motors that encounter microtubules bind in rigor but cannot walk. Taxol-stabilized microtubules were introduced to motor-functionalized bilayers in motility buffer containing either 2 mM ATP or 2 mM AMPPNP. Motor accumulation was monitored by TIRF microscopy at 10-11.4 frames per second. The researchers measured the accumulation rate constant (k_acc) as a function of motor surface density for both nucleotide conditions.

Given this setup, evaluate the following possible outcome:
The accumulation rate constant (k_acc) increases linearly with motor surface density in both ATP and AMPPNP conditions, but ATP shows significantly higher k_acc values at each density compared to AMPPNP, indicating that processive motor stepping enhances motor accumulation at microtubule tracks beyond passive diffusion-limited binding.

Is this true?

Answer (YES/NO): NO